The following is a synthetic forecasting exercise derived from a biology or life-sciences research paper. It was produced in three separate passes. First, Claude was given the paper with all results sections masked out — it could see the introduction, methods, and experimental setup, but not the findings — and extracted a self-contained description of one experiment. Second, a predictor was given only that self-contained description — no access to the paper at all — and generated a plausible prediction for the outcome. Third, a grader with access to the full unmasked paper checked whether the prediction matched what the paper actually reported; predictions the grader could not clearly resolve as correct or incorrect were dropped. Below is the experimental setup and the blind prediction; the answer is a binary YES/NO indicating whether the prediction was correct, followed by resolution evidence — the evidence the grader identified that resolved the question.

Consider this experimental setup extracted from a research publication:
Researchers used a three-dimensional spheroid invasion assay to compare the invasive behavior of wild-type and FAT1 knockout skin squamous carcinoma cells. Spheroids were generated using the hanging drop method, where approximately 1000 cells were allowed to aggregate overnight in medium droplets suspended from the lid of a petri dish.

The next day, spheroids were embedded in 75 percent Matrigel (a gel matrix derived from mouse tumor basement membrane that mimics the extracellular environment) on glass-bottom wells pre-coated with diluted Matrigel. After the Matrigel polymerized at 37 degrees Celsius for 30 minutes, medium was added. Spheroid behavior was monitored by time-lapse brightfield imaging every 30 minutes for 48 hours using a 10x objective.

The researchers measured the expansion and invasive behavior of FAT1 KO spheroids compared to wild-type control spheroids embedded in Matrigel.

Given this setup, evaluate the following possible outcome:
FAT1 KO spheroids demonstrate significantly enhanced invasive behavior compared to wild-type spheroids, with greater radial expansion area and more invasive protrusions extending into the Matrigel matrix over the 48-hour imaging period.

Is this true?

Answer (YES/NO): NO